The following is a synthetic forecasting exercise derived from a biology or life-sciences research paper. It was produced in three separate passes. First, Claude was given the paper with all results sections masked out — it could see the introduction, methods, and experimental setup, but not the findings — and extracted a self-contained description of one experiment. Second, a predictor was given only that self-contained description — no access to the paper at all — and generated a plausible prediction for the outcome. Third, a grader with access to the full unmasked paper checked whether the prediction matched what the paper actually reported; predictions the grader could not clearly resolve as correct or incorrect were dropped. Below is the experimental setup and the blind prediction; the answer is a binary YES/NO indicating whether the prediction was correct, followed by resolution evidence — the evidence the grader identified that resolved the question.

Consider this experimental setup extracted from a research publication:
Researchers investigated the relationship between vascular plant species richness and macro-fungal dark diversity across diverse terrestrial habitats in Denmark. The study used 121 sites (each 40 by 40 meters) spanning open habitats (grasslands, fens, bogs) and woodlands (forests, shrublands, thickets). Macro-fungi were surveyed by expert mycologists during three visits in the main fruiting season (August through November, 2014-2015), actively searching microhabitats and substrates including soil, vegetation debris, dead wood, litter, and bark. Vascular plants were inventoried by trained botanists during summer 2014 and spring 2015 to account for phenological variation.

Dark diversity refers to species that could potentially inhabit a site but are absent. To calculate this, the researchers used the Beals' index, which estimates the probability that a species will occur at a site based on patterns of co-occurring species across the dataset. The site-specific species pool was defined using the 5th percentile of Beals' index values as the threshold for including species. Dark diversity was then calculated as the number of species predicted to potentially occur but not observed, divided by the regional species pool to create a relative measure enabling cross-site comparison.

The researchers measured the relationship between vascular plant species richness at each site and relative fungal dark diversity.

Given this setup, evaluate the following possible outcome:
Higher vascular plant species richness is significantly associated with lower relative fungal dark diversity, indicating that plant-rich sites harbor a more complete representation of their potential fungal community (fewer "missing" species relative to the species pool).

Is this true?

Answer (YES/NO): YES